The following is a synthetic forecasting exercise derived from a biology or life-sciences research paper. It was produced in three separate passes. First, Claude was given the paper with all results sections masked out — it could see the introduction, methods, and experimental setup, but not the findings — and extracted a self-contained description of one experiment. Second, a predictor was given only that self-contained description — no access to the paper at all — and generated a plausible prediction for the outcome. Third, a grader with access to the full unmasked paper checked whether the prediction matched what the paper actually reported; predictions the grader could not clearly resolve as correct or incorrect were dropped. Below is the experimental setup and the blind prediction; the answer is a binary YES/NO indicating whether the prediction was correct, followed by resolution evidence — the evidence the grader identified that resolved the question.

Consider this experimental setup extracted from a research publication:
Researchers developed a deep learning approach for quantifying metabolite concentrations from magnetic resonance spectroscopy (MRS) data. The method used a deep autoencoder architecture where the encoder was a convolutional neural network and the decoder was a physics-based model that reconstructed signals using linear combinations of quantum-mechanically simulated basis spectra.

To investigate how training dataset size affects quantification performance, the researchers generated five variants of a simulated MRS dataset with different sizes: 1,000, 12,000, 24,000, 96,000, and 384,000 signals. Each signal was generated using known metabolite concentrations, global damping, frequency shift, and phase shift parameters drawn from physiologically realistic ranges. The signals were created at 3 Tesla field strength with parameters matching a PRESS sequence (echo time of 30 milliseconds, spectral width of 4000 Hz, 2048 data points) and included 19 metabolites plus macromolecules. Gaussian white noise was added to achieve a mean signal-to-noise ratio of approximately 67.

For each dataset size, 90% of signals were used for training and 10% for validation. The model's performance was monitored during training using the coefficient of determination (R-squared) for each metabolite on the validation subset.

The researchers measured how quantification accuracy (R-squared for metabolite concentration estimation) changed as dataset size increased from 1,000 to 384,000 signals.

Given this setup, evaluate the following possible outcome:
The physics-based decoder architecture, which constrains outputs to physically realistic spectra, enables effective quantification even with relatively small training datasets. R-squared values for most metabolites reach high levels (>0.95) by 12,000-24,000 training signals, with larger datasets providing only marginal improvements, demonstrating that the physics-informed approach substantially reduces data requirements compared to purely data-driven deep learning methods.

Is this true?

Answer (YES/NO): NO